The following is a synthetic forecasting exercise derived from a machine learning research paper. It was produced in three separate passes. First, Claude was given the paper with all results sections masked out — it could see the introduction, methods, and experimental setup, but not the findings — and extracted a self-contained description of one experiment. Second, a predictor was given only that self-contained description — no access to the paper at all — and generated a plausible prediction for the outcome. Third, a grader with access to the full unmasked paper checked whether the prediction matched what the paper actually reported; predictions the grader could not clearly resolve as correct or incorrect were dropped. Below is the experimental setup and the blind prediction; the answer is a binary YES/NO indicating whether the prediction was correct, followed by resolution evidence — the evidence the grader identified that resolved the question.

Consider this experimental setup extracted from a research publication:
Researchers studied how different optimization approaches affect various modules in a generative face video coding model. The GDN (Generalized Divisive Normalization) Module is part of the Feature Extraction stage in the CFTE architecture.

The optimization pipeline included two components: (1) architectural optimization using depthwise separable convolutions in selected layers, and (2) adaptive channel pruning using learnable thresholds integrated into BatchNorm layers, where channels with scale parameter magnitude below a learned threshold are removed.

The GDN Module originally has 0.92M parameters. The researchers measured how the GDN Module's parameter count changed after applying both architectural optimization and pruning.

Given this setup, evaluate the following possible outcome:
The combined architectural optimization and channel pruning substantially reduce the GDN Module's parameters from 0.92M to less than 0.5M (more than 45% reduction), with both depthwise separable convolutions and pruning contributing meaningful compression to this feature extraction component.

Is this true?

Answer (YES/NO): NO